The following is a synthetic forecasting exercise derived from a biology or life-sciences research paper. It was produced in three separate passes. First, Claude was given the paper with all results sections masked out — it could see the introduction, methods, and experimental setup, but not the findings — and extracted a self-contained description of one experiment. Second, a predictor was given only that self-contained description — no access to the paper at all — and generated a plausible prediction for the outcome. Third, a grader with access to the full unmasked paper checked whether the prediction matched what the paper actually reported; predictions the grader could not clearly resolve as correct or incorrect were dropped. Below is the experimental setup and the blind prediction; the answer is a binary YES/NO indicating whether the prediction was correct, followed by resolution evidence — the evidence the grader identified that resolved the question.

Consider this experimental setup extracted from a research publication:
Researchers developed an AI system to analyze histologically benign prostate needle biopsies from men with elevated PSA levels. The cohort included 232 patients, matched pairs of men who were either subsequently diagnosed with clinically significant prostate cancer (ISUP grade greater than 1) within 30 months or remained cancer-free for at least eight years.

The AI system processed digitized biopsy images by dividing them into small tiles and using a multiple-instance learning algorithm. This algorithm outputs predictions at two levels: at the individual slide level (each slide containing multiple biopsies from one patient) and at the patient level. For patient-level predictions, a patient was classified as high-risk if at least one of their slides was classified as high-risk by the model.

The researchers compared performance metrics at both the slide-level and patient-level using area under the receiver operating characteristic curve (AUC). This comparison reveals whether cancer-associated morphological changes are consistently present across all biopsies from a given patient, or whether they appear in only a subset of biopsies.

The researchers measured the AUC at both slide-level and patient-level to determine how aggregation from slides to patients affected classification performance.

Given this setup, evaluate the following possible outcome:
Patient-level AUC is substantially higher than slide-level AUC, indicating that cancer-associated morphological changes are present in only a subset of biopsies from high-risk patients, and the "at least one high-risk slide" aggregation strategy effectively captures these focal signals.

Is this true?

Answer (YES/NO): NO